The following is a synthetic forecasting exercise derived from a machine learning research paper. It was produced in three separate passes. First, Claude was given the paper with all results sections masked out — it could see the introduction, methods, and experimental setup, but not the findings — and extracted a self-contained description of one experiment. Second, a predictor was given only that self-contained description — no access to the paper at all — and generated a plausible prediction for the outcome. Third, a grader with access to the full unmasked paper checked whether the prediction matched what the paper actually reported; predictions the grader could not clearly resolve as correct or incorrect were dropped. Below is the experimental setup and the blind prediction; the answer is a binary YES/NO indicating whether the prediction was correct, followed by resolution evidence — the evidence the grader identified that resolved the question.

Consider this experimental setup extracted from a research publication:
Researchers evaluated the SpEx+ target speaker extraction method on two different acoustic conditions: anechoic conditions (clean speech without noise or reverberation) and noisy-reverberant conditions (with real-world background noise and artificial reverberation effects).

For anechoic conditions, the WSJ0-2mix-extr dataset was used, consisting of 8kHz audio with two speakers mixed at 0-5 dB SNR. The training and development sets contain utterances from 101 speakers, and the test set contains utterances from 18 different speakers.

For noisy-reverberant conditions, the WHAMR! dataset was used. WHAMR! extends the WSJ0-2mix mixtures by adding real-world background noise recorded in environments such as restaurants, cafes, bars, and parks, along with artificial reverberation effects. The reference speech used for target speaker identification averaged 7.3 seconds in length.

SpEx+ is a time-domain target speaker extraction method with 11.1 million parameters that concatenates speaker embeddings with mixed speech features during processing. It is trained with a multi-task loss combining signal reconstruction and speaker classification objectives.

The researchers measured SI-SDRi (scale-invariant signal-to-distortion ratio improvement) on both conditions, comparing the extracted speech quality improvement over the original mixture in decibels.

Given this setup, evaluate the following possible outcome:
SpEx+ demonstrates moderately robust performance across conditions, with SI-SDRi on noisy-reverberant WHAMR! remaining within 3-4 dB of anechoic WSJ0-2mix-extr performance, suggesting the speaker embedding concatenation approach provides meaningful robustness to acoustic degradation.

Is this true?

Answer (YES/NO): NO